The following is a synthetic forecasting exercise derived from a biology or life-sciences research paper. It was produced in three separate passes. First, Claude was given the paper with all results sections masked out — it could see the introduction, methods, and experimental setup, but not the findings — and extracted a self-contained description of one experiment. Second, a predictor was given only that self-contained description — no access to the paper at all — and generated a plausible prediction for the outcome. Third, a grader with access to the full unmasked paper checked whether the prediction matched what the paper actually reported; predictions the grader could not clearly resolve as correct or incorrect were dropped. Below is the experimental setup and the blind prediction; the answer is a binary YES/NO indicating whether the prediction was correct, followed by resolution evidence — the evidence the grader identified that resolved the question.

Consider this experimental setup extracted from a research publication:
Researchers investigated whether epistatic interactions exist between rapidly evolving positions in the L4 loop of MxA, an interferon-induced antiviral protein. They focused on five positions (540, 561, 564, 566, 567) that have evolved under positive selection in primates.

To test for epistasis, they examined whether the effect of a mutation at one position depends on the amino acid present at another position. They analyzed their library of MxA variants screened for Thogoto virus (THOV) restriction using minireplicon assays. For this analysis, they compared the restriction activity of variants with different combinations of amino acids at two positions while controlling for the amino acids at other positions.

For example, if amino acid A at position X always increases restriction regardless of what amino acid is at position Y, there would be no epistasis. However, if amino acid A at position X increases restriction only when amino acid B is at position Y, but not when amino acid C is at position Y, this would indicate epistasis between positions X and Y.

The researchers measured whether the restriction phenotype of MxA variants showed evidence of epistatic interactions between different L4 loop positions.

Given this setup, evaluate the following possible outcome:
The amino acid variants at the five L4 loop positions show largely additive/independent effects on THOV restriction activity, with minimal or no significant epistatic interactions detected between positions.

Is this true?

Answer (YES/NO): NO